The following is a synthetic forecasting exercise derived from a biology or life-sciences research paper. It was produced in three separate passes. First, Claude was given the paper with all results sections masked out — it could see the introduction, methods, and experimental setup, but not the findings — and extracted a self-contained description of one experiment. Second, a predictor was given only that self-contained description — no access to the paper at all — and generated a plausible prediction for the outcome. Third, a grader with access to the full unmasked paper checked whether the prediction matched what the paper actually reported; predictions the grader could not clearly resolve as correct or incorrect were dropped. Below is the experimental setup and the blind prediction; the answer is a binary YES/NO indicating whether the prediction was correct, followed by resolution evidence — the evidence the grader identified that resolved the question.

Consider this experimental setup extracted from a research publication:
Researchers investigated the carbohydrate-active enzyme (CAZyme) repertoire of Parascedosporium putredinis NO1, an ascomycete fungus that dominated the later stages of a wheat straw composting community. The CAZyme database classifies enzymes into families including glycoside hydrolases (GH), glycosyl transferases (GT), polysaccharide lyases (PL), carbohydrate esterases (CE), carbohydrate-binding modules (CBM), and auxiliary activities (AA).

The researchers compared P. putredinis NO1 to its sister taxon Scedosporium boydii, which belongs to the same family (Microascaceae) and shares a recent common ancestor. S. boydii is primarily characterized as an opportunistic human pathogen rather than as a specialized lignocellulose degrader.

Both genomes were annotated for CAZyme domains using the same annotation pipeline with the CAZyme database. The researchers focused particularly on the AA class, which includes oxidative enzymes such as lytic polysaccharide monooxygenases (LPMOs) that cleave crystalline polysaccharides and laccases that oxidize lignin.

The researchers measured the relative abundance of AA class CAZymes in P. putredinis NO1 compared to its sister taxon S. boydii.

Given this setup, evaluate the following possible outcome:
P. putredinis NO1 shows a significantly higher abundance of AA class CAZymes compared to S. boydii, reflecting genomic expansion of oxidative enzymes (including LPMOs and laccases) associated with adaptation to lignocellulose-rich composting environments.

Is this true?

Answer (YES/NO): NO